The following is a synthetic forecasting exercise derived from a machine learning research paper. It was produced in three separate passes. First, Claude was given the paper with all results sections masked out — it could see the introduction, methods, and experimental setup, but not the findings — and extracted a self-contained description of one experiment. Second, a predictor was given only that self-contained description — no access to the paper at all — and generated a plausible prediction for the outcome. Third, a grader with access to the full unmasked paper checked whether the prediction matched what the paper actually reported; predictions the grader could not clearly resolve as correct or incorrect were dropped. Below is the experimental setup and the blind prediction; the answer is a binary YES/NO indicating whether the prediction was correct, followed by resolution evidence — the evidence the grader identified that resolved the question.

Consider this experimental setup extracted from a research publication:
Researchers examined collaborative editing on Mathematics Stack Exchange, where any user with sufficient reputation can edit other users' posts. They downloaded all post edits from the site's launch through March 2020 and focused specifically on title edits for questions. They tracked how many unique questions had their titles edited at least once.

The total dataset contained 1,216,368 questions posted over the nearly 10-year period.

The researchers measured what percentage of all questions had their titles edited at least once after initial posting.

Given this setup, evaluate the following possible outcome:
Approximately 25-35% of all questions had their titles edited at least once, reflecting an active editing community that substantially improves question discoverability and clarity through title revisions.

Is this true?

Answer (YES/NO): NO